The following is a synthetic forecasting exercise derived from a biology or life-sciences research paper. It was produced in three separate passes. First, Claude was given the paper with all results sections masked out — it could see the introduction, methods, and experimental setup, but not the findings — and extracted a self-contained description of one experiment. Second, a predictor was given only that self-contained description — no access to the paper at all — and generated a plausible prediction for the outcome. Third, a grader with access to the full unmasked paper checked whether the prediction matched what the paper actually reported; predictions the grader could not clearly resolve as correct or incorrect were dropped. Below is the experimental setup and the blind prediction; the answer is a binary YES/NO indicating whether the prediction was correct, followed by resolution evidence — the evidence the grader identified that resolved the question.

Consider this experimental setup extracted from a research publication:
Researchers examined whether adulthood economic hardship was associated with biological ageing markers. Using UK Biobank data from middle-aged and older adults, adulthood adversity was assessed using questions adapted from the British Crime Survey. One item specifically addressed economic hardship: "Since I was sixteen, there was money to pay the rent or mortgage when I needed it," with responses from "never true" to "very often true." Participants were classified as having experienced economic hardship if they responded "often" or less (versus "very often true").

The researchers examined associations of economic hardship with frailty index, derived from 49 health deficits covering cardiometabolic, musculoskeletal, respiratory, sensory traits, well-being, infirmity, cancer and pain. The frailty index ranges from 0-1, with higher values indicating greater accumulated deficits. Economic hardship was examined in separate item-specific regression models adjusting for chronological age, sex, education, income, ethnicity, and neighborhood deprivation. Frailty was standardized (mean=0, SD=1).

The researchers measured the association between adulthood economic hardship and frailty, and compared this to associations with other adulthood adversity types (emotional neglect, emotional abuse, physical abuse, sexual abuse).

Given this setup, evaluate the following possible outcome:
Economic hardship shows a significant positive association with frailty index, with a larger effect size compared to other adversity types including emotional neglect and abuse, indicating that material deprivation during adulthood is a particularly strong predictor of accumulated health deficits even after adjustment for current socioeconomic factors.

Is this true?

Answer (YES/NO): NO